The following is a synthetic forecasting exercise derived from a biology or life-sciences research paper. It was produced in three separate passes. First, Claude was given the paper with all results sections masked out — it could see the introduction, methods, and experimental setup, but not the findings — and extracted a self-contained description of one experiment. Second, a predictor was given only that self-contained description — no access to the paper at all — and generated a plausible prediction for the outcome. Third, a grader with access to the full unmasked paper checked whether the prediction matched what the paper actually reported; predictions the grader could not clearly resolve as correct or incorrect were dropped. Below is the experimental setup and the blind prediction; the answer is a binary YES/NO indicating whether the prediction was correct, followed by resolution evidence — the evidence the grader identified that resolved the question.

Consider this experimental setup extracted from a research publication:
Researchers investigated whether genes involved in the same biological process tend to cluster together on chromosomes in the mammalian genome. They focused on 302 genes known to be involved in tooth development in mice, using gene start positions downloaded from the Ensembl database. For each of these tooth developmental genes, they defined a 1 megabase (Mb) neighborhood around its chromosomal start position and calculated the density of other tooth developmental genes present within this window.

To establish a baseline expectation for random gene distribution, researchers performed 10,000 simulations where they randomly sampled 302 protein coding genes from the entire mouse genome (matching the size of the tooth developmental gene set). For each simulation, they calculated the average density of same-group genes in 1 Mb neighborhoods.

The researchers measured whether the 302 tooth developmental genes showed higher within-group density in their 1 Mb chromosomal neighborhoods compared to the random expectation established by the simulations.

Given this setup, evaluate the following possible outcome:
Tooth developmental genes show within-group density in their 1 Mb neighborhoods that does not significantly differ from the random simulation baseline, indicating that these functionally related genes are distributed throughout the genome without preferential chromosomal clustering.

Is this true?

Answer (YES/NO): YES